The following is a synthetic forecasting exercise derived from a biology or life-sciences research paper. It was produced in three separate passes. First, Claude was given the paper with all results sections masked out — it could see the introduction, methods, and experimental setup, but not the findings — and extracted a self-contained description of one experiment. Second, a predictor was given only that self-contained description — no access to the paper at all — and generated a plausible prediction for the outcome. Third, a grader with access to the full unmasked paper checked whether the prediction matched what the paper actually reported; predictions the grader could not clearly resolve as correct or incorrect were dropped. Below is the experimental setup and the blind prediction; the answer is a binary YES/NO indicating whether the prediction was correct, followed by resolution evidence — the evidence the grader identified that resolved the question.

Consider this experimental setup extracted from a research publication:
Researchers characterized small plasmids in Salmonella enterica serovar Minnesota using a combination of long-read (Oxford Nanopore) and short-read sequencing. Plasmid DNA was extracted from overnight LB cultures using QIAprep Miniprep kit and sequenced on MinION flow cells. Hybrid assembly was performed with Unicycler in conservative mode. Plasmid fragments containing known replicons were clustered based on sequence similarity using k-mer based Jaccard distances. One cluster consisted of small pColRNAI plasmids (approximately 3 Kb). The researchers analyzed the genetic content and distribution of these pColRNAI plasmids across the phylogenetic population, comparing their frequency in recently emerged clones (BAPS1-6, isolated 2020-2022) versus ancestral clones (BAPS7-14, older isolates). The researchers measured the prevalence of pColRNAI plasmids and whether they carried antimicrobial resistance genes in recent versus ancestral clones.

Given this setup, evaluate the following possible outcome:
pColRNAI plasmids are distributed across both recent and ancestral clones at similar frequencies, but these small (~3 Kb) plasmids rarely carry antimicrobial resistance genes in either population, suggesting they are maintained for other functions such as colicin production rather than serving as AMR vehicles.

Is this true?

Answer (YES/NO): NO